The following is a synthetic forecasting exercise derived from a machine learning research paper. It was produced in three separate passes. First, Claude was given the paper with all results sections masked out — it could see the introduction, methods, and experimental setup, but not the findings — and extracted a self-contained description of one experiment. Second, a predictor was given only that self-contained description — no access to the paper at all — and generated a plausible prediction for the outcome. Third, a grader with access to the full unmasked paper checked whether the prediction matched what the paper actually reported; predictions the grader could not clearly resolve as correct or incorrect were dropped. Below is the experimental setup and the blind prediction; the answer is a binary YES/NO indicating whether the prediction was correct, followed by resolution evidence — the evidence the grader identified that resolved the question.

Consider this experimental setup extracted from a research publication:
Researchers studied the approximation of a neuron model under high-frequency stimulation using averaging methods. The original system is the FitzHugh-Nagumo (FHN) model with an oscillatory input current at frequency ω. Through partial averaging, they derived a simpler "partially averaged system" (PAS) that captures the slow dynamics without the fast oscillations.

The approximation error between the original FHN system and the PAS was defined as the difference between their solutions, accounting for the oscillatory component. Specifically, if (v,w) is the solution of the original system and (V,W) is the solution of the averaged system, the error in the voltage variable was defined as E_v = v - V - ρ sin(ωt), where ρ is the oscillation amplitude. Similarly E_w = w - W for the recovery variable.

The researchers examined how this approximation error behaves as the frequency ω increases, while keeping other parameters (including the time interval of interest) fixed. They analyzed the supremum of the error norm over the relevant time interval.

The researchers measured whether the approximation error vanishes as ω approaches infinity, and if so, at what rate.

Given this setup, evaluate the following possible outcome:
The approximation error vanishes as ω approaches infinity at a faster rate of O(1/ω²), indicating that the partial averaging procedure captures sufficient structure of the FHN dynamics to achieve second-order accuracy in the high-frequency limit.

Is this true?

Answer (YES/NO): NO